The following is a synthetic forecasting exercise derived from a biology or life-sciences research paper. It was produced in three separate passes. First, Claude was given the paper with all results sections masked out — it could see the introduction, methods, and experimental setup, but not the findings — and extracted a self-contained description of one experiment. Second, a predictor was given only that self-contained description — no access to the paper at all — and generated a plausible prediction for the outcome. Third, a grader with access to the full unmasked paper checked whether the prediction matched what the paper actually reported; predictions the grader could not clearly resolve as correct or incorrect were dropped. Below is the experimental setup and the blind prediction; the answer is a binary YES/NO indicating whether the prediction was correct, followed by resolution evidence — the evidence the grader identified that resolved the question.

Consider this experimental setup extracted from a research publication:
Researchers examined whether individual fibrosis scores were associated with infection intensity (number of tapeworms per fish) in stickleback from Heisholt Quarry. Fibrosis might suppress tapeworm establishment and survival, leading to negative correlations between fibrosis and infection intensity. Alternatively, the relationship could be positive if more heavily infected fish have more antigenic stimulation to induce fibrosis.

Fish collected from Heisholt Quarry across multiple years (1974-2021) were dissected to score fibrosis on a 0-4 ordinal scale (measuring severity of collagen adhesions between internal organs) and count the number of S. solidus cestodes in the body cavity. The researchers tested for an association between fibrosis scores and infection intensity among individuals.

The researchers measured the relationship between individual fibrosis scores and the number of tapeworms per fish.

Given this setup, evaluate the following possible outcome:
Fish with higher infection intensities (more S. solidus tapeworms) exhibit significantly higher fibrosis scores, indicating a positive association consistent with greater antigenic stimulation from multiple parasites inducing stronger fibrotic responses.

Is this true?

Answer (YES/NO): NO